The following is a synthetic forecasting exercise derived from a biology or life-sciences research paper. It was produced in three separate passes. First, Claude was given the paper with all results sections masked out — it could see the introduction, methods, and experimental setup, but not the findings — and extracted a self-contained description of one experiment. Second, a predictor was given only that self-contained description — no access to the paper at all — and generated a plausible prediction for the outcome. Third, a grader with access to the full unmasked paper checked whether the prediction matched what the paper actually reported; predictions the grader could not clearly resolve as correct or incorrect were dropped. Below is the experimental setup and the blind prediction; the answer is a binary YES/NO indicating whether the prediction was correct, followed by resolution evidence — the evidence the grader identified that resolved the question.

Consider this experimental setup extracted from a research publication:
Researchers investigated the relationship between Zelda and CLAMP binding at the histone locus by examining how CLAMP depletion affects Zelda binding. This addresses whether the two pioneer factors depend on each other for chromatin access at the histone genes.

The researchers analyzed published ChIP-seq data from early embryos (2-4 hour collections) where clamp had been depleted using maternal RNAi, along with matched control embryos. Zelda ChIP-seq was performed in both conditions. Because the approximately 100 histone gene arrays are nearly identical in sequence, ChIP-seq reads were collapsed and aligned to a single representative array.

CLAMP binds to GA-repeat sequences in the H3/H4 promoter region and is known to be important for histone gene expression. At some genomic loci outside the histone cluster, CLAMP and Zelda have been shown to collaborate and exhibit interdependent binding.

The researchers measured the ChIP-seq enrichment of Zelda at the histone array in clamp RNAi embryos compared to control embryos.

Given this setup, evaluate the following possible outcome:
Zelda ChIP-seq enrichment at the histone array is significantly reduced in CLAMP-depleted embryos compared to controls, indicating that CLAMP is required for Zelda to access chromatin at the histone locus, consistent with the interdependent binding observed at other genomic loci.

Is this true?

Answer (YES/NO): NO